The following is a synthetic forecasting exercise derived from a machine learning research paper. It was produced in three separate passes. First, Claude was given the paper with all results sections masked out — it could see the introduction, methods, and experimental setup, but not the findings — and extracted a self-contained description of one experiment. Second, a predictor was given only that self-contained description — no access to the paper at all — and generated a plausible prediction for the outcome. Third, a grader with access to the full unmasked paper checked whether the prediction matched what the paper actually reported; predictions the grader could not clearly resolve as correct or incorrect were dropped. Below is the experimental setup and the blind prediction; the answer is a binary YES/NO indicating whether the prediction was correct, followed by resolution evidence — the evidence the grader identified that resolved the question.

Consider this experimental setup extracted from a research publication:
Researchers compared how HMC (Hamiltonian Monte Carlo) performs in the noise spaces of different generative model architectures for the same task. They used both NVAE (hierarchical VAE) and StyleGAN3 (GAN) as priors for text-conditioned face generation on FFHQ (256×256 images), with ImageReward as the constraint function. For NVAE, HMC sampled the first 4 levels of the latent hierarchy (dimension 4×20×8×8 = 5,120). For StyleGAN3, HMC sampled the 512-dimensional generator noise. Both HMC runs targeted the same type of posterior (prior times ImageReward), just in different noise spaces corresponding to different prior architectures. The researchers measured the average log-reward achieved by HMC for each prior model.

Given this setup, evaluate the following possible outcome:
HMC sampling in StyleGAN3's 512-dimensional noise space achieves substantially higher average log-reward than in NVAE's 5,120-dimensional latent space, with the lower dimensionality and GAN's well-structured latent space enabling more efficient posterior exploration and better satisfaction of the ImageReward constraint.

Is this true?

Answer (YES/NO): YES